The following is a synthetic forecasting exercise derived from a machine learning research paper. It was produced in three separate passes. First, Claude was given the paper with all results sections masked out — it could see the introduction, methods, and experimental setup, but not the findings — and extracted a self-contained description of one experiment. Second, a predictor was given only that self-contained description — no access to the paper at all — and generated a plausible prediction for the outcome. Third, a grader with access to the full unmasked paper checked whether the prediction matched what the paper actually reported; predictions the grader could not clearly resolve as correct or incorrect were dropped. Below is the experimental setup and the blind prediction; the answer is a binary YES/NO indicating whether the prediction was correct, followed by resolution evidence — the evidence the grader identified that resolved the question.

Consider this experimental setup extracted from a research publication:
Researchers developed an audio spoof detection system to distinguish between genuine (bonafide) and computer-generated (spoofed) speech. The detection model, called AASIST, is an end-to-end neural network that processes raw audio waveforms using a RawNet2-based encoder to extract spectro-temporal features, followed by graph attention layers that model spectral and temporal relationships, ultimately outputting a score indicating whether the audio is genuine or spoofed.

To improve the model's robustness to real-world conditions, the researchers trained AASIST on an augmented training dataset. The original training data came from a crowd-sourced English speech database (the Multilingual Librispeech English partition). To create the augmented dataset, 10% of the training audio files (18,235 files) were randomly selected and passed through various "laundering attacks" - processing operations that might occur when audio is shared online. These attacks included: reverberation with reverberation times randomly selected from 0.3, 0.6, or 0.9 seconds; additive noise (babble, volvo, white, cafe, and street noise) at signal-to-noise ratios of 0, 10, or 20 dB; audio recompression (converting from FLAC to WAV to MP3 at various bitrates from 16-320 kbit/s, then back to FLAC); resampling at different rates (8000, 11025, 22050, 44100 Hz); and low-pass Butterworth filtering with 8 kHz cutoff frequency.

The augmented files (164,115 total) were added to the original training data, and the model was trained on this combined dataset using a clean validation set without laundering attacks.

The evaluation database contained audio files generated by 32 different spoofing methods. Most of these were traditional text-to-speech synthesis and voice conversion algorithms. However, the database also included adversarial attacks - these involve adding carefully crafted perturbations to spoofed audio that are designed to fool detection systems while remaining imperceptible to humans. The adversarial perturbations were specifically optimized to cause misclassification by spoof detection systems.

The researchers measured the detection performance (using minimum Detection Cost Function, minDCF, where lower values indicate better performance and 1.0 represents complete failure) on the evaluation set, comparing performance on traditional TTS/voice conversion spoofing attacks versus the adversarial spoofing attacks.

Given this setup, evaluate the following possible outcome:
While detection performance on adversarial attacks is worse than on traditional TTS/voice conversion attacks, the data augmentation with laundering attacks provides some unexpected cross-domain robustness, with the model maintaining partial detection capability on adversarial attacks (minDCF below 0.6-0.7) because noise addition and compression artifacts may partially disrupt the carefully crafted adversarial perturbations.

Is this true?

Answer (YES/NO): NO